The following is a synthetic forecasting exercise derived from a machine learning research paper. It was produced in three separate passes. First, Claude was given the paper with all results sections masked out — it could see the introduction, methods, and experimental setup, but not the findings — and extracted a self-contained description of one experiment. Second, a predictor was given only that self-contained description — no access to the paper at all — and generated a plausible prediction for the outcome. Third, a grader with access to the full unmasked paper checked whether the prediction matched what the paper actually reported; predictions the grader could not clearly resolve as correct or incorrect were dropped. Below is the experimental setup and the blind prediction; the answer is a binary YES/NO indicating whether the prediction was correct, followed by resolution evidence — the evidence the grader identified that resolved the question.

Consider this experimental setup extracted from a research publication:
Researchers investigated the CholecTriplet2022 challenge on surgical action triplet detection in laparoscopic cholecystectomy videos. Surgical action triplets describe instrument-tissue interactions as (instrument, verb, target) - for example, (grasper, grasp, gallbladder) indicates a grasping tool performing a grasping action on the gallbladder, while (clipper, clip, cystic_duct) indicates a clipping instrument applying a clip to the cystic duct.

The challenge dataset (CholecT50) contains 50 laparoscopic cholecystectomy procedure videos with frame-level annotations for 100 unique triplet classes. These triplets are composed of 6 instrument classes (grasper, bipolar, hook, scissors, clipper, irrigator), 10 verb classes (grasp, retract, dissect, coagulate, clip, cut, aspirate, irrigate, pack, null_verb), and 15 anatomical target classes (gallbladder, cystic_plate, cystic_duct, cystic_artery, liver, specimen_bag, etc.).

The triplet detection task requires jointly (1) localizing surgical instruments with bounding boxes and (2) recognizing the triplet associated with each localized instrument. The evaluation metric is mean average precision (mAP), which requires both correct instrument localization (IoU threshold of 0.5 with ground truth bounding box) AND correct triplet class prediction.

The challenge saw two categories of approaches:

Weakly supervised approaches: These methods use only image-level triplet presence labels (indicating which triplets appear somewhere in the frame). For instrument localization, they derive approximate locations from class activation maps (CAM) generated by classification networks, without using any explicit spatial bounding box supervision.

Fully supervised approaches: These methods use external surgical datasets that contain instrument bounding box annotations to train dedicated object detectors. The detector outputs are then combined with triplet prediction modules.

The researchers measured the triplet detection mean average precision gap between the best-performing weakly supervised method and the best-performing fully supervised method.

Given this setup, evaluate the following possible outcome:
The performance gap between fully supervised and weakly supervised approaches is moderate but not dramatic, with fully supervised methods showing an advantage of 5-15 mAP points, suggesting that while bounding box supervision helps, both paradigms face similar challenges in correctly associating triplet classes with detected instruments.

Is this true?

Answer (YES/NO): NO